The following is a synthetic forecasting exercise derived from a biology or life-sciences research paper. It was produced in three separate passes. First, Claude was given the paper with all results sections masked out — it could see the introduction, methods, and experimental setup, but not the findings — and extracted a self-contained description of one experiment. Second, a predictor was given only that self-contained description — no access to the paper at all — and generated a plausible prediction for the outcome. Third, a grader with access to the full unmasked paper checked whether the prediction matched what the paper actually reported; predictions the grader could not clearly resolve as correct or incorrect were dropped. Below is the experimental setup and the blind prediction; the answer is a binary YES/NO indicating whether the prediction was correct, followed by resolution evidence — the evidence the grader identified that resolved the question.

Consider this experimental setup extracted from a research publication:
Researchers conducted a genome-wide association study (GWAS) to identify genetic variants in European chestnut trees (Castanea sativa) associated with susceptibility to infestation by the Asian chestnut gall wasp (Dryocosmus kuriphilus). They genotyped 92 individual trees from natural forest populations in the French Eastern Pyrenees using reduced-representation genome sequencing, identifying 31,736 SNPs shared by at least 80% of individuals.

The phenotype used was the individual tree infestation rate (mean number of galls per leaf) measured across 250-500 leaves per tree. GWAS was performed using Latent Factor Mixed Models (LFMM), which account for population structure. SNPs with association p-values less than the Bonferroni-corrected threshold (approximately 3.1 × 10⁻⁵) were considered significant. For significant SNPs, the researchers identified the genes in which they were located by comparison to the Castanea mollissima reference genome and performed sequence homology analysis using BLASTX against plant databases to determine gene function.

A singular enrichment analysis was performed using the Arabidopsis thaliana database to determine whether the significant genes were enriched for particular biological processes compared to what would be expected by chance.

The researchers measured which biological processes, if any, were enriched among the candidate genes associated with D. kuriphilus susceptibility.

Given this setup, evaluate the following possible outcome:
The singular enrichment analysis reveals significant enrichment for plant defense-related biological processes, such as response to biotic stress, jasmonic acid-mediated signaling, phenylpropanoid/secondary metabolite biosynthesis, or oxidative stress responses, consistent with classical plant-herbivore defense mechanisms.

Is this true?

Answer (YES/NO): YES